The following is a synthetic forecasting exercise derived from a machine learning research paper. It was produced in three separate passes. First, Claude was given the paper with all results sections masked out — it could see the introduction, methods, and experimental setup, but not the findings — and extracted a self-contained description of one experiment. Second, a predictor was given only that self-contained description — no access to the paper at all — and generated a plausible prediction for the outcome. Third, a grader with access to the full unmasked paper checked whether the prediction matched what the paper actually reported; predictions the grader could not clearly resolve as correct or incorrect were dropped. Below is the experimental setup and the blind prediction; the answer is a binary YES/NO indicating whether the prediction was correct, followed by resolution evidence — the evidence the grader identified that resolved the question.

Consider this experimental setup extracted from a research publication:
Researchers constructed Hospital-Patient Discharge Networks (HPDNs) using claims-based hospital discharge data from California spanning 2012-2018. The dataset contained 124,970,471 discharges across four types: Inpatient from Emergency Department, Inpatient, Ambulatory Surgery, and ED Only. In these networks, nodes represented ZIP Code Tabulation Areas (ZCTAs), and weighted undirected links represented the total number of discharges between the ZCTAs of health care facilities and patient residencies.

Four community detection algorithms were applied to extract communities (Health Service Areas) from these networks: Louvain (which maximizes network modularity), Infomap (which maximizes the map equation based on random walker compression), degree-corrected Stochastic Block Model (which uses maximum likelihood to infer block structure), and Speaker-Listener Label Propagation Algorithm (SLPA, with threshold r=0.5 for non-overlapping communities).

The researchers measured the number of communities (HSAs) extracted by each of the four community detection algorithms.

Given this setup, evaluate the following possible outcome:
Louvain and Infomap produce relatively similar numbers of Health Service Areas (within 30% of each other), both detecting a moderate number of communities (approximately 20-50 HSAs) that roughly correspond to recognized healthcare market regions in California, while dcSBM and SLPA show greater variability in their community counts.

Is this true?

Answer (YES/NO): NO